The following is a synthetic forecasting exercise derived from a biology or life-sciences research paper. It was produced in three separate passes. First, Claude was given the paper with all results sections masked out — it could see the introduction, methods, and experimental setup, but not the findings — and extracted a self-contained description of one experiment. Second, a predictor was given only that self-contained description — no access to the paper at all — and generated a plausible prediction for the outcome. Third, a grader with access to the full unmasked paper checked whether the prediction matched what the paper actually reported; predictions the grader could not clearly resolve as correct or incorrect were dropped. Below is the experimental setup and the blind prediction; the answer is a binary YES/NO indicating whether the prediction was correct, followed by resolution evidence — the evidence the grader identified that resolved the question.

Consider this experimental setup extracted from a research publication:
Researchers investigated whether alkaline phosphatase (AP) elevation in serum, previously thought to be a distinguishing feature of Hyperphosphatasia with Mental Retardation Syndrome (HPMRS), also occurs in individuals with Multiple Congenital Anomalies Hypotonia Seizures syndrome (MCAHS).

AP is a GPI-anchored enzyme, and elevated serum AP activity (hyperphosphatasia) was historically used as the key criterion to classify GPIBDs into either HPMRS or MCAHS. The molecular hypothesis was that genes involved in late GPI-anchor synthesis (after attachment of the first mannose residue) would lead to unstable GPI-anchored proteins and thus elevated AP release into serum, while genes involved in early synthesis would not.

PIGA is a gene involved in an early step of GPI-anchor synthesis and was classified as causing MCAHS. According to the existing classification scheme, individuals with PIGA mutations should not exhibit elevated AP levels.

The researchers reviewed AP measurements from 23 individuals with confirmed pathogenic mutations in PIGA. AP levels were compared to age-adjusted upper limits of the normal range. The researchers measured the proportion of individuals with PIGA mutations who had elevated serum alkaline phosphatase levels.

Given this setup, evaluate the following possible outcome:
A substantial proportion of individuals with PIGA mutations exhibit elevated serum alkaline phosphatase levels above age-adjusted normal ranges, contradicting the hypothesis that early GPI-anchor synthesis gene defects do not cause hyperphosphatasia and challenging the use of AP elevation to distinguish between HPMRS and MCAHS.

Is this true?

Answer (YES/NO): NO